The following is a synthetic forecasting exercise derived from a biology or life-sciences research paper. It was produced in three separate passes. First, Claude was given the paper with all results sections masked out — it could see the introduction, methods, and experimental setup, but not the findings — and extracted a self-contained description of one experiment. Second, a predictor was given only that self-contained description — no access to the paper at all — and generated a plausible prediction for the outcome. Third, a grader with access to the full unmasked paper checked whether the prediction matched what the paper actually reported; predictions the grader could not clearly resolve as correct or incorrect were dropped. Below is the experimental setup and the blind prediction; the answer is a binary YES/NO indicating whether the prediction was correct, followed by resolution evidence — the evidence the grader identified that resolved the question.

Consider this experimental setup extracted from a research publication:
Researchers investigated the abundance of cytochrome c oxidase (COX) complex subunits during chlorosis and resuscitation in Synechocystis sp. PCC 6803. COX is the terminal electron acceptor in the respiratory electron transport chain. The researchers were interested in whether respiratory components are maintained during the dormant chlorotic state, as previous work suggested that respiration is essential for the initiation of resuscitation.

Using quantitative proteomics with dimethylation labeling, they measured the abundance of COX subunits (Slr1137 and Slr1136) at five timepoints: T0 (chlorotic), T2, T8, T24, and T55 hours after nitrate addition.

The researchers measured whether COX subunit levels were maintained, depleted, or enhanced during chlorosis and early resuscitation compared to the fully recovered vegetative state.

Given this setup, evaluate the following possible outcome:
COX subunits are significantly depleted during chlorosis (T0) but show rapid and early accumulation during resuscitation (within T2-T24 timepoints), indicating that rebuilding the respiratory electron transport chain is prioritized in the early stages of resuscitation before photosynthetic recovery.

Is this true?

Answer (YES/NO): NO